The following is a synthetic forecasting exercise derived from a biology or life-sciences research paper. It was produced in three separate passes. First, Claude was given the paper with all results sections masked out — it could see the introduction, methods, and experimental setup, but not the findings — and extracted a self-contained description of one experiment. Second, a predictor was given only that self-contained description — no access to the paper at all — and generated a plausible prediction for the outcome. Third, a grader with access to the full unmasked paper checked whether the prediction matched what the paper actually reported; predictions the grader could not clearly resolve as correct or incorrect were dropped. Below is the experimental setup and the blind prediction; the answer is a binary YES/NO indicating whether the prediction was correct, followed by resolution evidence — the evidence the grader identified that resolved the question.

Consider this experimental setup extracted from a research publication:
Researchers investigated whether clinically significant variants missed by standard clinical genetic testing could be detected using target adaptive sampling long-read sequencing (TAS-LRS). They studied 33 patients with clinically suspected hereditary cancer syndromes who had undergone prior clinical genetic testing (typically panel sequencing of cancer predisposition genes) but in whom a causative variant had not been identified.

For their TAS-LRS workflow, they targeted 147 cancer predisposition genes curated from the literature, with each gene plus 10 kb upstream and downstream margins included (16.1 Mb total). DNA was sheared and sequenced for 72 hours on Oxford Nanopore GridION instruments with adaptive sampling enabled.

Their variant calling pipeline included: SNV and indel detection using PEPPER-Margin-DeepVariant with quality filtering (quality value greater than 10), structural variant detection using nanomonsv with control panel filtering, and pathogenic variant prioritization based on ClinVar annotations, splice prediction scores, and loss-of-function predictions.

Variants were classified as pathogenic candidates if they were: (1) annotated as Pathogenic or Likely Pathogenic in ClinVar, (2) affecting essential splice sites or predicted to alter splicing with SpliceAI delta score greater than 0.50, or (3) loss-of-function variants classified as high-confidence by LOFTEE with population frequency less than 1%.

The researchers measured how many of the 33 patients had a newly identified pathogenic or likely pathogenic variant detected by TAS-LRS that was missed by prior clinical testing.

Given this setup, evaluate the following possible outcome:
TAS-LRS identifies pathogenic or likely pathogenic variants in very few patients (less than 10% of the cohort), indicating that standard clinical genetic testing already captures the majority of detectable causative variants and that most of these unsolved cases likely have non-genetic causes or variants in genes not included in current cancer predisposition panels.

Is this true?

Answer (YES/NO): YES